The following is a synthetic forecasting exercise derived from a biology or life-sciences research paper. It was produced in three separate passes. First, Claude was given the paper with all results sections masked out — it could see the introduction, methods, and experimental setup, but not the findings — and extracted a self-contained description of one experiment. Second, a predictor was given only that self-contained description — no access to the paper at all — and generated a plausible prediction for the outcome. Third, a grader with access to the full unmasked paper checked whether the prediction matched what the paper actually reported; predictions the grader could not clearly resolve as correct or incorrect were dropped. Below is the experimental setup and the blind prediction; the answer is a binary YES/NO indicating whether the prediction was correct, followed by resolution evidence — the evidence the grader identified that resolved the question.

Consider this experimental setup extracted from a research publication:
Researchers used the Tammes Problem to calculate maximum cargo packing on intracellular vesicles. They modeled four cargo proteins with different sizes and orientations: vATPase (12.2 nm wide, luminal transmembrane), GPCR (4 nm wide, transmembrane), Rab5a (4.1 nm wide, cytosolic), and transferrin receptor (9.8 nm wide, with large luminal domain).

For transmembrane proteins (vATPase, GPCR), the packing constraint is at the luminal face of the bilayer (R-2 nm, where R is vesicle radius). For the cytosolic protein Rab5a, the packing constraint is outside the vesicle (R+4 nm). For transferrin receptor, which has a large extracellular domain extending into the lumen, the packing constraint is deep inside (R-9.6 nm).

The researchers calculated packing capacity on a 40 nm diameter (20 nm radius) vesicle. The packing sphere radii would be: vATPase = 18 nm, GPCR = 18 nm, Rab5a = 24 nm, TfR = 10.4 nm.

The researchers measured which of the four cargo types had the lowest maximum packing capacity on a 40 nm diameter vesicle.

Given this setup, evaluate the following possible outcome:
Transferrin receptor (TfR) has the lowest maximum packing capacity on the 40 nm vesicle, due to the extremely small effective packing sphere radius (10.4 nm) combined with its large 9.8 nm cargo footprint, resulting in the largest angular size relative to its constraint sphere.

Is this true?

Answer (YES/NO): YES